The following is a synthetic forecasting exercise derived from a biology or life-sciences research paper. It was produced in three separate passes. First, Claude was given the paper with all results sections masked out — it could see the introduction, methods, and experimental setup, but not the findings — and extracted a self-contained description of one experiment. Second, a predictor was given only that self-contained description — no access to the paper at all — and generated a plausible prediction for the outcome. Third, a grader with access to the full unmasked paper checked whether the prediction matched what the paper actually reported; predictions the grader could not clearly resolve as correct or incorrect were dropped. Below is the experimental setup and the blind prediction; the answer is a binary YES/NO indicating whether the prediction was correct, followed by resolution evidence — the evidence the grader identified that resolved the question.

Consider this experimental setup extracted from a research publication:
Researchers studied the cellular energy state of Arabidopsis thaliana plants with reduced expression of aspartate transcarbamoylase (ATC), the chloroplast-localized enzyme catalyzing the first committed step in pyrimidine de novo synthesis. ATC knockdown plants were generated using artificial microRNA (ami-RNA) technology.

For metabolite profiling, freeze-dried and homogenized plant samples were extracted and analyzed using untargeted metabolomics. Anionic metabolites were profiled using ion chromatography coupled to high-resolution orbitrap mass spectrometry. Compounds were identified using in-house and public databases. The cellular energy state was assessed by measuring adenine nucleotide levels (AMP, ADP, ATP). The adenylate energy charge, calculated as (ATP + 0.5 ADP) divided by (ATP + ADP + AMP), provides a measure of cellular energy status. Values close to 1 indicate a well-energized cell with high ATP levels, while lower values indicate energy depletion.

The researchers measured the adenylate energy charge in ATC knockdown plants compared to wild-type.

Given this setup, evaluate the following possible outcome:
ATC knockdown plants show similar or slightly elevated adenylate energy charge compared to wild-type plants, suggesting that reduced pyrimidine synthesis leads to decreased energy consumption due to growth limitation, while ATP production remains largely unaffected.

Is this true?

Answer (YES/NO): NO